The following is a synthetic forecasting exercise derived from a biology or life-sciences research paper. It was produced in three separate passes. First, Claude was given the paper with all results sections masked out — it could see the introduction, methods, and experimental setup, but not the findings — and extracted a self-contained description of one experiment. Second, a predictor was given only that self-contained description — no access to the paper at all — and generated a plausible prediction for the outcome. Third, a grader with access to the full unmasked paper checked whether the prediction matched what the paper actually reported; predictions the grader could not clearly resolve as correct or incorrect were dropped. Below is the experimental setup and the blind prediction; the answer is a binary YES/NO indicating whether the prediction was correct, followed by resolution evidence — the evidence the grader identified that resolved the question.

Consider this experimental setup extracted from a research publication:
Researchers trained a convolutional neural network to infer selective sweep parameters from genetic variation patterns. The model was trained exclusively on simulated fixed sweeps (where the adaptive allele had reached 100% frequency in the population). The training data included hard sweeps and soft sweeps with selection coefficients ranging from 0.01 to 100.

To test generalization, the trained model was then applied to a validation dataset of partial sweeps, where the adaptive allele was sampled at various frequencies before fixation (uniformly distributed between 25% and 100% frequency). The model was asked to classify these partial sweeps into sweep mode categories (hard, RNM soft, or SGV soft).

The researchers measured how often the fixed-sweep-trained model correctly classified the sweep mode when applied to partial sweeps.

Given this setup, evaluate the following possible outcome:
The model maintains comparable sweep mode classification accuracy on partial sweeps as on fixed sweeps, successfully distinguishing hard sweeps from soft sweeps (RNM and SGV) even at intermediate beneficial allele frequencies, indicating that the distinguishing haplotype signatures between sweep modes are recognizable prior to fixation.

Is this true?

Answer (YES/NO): NO